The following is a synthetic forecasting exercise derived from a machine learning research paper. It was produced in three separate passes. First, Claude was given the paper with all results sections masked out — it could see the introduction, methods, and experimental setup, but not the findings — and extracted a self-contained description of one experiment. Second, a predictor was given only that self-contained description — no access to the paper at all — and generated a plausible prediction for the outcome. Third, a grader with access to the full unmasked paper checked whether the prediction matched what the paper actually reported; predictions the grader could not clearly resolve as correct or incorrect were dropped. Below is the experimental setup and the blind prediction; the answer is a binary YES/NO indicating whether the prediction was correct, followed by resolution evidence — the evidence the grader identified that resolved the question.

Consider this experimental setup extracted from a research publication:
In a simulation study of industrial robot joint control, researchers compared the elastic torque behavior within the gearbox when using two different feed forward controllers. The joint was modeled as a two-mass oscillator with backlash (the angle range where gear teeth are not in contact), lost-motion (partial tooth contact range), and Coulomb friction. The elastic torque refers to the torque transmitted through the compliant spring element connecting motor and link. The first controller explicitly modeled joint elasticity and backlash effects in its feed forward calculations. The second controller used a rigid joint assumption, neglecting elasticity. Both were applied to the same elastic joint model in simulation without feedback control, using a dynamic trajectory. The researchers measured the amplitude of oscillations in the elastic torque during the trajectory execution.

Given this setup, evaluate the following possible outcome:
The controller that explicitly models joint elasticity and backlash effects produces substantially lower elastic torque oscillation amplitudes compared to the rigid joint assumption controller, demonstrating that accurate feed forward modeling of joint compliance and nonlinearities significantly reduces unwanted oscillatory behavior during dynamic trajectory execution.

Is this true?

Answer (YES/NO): YES